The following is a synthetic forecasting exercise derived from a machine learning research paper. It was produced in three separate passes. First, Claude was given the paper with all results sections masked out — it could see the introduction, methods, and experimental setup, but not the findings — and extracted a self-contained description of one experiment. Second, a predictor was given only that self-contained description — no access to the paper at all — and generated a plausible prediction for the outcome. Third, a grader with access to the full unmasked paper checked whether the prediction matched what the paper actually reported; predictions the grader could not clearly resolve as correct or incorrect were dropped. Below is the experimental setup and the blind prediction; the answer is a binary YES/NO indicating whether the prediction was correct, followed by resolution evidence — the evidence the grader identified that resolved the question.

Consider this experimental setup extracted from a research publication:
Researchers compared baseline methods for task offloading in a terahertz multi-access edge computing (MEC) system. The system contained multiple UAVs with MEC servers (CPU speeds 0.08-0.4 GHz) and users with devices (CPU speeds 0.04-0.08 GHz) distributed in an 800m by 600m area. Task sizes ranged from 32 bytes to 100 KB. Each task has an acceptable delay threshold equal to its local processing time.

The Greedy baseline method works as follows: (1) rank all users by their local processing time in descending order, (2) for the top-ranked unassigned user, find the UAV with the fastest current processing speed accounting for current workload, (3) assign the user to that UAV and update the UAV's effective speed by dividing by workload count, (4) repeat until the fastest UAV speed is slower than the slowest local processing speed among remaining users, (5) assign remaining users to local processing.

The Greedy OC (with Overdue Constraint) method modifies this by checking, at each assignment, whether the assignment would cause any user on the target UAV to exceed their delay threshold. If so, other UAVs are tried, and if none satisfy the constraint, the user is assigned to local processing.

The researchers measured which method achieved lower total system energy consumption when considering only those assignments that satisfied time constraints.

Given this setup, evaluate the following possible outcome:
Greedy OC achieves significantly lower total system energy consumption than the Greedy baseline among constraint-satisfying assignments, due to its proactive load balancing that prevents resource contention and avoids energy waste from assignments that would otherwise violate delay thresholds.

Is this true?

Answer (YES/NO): NO